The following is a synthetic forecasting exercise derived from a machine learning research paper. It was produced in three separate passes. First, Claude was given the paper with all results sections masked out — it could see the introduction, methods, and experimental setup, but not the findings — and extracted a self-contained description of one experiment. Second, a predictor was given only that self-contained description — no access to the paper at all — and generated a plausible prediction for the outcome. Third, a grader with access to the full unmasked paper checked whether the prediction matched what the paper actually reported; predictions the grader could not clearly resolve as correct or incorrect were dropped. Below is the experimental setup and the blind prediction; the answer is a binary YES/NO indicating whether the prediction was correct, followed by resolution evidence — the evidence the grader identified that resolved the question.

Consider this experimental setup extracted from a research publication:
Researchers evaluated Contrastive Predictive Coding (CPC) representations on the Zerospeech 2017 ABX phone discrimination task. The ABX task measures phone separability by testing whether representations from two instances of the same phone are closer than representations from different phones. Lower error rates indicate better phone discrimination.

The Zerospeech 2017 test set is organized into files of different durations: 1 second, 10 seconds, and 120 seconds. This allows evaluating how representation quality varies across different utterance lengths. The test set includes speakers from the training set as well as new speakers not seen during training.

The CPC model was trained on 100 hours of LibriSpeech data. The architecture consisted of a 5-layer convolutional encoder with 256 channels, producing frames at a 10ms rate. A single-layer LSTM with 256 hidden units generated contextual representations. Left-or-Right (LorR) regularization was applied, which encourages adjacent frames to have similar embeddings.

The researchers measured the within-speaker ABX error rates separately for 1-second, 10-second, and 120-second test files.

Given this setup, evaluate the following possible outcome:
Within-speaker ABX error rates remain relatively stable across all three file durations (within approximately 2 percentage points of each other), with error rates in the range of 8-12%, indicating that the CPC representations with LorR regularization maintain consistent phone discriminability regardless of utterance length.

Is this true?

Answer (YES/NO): NO